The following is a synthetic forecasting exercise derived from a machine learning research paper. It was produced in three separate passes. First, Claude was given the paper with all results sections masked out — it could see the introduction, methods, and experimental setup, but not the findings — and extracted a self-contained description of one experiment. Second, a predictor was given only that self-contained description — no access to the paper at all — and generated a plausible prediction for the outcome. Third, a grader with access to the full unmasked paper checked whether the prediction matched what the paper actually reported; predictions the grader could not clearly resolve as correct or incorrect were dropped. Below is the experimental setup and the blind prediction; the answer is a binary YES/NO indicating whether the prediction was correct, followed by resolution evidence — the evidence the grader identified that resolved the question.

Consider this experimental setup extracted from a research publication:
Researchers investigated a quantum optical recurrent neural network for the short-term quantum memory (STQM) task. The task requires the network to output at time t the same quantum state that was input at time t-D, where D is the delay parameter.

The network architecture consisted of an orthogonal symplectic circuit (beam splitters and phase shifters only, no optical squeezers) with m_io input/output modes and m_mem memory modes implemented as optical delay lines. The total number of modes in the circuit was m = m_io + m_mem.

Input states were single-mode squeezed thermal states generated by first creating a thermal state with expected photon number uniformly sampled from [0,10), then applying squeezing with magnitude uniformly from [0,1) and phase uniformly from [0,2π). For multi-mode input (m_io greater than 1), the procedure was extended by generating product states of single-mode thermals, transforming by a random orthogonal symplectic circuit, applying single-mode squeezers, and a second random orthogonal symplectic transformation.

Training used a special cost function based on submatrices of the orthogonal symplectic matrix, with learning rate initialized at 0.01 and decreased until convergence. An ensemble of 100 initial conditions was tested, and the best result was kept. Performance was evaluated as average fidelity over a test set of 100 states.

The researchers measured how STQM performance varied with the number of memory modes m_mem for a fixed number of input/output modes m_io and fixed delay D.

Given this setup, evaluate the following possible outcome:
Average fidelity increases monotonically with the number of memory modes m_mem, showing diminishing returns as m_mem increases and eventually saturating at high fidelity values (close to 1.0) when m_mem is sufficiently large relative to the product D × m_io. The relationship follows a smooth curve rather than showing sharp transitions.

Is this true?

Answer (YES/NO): NO